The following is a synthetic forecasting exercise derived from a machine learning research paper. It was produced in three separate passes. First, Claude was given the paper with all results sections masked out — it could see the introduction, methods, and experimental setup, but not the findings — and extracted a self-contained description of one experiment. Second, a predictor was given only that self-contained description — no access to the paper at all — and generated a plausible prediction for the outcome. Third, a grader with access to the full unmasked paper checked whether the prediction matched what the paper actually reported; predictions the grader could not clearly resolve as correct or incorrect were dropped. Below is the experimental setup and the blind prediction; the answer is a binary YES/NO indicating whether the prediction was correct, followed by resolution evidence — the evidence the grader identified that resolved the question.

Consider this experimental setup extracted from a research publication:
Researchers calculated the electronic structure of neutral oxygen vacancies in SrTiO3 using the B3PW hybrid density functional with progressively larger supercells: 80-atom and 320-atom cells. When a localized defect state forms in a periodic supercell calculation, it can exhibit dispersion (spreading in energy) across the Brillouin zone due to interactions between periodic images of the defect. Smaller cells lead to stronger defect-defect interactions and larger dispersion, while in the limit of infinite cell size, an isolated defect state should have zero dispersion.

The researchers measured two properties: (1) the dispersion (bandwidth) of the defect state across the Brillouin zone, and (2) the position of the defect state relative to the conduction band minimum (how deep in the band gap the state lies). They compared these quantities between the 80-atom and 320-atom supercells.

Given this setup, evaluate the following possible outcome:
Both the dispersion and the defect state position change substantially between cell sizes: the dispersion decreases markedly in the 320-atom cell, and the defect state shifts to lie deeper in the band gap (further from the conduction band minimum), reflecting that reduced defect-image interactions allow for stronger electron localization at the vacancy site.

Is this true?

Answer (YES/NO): NO